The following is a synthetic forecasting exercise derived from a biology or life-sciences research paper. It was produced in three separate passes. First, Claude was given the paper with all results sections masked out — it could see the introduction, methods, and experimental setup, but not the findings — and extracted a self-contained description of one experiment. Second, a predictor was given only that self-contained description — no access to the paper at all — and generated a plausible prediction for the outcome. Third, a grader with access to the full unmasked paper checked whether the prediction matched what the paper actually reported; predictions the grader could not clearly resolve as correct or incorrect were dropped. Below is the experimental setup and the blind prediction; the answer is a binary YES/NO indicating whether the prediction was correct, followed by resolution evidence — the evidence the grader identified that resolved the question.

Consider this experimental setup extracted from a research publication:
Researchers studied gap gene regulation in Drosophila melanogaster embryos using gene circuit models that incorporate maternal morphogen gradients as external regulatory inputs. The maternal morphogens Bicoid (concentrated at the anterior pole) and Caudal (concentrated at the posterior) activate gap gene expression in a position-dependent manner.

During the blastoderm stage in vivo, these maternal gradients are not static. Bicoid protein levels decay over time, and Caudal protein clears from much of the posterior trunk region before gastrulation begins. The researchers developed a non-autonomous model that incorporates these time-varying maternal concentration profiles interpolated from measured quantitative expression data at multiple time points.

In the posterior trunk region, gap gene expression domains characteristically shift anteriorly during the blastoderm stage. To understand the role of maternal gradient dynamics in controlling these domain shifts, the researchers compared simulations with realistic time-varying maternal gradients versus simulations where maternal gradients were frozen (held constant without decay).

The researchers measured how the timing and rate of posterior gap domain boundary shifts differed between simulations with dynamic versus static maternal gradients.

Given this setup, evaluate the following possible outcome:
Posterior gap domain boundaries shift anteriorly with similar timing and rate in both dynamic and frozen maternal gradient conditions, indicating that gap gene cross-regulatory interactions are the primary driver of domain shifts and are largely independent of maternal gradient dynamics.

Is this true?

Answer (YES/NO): NO